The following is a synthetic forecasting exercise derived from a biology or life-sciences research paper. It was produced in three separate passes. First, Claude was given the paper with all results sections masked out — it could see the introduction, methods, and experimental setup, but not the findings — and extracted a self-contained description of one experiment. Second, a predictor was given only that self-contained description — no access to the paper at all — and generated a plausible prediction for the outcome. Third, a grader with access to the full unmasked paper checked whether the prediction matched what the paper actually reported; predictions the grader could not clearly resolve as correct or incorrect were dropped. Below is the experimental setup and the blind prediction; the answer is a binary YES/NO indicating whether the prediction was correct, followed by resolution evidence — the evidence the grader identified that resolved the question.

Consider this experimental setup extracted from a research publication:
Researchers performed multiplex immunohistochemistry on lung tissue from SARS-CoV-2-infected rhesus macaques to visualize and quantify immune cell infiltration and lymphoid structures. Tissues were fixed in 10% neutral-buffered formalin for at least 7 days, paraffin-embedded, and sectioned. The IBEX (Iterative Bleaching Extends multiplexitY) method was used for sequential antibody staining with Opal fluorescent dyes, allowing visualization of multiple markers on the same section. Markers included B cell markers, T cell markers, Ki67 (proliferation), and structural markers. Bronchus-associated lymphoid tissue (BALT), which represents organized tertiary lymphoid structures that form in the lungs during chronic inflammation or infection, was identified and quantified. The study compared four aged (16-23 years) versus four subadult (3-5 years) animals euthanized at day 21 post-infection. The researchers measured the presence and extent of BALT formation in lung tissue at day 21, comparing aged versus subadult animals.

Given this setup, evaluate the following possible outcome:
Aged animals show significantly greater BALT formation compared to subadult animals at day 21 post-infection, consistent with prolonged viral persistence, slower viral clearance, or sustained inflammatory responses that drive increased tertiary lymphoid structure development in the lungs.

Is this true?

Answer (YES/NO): NO